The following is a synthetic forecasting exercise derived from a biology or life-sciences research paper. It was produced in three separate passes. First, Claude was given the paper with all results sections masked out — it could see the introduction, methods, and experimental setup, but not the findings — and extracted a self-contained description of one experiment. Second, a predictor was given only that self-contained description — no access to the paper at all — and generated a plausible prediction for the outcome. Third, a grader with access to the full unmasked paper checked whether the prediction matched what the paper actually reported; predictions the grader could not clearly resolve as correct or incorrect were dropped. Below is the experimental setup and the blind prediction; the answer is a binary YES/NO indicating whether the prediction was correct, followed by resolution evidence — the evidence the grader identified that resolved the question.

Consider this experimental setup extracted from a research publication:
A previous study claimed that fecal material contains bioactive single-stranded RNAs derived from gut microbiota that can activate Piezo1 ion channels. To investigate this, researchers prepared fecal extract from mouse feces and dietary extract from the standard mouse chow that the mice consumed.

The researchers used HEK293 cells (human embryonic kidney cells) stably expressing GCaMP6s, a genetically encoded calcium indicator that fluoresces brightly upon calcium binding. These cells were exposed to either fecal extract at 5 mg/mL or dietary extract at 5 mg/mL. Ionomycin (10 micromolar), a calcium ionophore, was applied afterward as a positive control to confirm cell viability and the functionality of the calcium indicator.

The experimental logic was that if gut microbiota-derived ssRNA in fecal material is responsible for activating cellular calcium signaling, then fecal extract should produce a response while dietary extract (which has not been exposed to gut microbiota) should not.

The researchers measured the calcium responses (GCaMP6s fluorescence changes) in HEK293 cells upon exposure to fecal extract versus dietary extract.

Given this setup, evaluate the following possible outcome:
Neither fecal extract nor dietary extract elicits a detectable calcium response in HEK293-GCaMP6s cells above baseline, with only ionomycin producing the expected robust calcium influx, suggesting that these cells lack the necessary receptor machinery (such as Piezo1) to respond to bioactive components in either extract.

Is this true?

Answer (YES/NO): NO